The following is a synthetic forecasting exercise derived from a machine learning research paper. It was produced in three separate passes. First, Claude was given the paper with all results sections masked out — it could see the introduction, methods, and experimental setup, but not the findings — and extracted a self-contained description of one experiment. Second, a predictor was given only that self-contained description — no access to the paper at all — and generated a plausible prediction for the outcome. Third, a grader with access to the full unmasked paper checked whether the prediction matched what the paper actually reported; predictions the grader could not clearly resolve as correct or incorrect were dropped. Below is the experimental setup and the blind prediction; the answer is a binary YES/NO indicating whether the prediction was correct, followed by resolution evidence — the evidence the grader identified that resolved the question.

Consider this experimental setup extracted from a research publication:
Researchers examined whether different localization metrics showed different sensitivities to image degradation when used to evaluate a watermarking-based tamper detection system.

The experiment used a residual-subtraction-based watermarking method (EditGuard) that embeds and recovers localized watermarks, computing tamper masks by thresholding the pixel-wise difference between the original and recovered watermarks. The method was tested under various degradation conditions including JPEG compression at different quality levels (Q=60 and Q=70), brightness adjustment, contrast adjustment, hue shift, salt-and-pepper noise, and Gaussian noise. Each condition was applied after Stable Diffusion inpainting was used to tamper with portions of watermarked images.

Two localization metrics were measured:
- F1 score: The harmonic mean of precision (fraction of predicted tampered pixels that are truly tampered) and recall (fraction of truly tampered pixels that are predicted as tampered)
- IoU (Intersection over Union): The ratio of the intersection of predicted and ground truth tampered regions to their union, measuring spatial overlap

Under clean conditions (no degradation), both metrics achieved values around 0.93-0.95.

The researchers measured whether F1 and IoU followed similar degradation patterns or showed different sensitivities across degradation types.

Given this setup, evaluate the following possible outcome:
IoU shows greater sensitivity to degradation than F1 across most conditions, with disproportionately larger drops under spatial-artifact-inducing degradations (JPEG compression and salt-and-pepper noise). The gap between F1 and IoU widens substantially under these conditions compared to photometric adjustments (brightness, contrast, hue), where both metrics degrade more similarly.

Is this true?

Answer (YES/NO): NO